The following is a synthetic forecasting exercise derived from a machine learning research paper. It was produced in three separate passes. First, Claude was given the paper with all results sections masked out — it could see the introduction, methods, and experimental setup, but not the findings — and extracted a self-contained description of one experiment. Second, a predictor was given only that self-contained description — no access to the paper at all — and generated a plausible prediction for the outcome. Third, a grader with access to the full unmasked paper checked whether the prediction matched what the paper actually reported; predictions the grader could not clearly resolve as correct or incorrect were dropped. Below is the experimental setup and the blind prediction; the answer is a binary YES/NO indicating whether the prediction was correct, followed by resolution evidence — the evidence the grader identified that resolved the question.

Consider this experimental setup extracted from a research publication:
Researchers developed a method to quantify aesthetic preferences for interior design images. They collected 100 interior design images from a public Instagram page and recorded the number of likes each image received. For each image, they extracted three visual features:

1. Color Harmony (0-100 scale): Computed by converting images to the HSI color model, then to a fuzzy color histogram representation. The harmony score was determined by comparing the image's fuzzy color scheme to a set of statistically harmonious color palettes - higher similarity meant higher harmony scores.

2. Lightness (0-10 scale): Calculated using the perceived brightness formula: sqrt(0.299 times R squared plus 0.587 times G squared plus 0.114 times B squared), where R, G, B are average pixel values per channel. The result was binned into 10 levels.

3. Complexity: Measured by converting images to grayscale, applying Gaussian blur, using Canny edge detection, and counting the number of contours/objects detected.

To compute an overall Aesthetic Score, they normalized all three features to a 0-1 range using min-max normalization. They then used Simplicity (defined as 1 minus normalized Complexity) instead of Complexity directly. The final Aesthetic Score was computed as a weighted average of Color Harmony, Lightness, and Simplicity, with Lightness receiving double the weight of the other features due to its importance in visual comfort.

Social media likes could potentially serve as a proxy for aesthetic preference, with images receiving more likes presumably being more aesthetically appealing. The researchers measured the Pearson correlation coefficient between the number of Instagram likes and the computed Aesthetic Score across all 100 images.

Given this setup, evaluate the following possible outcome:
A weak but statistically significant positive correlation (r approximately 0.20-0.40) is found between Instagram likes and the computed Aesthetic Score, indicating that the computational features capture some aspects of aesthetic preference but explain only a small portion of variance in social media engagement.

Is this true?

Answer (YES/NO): NO